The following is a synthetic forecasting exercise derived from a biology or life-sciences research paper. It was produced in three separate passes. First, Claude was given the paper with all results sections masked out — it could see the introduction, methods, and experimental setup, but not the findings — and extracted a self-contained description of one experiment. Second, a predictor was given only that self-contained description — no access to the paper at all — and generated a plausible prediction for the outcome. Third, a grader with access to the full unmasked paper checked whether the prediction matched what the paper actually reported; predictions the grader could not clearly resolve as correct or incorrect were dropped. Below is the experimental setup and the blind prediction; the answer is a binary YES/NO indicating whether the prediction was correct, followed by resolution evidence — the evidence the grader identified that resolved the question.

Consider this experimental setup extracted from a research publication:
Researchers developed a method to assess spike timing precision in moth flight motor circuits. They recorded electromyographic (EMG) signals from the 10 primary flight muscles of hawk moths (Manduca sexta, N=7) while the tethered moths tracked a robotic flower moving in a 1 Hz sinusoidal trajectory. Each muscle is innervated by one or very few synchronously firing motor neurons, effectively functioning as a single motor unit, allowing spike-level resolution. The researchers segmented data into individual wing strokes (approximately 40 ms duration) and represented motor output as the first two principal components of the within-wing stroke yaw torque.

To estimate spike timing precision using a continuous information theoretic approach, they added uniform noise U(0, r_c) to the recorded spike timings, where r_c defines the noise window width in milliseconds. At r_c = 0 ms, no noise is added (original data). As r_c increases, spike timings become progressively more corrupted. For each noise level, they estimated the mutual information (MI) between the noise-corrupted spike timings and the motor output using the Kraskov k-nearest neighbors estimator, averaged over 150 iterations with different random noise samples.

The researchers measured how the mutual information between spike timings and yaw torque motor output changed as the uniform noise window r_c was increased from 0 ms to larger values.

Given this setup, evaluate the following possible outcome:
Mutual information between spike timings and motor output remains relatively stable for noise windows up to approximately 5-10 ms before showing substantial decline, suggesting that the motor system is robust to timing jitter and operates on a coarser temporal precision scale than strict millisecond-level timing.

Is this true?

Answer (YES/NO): NO